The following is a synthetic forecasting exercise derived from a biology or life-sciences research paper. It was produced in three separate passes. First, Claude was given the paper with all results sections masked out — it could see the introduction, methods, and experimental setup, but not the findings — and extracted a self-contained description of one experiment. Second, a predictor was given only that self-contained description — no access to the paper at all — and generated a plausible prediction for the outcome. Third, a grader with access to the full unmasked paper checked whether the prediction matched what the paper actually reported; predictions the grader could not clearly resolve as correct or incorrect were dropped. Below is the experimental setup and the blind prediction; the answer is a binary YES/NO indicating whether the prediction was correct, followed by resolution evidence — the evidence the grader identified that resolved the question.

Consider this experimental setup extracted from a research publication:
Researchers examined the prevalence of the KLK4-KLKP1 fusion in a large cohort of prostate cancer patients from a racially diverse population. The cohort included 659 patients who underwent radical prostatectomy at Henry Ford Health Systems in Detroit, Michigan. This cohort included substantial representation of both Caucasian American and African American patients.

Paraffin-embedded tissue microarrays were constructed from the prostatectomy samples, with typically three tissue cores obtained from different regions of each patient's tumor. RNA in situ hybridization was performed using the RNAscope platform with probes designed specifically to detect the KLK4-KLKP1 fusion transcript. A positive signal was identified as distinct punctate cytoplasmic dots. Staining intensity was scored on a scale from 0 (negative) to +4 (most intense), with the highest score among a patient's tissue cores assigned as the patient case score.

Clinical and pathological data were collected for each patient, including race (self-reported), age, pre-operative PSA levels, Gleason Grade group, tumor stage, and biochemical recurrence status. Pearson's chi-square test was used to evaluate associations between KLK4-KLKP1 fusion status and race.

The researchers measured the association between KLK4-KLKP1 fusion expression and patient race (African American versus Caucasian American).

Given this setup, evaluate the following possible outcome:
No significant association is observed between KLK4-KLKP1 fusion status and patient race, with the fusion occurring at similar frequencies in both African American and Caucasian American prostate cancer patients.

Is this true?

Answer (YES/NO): YES